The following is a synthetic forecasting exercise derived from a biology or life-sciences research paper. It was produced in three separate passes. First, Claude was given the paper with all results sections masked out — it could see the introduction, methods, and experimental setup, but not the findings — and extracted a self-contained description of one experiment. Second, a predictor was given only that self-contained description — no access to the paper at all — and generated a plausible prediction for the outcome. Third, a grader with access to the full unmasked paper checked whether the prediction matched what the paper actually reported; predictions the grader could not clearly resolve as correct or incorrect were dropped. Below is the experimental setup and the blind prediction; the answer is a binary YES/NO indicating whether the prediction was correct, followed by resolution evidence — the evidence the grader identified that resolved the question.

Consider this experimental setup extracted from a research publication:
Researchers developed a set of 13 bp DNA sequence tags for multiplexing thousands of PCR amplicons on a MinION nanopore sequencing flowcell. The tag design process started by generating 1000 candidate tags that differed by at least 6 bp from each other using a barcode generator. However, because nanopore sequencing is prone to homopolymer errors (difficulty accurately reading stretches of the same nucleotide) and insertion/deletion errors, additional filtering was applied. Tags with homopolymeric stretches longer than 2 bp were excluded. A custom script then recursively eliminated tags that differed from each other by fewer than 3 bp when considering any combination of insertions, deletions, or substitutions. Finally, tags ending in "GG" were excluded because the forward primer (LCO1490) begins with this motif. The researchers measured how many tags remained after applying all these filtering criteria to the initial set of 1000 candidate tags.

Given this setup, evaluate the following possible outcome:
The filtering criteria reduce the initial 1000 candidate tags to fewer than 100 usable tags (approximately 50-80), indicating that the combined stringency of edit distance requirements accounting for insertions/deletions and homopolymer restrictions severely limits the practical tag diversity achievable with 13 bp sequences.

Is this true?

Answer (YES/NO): NO